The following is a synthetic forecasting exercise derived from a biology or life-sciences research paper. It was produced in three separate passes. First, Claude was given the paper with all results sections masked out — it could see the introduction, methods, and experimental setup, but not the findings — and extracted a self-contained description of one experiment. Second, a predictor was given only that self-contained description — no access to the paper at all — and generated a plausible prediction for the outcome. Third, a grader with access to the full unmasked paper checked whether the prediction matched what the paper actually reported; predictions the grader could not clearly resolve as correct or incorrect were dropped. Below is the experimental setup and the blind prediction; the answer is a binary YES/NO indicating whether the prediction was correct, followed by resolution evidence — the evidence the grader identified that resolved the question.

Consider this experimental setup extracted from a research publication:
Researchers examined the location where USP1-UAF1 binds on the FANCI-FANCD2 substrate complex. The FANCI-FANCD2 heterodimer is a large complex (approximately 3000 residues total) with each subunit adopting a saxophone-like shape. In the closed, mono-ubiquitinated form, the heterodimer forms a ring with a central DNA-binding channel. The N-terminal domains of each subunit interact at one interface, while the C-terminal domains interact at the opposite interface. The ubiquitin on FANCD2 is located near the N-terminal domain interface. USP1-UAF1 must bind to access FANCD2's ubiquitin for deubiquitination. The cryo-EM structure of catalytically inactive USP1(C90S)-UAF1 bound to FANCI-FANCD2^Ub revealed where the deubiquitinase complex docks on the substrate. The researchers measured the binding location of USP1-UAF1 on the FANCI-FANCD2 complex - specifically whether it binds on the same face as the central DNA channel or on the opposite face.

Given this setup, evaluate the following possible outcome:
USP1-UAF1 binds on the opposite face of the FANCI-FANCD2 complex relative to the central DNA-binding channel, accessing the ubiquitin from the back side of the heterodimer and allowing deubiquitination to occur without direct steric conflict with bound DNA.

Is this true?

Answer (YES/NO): YES